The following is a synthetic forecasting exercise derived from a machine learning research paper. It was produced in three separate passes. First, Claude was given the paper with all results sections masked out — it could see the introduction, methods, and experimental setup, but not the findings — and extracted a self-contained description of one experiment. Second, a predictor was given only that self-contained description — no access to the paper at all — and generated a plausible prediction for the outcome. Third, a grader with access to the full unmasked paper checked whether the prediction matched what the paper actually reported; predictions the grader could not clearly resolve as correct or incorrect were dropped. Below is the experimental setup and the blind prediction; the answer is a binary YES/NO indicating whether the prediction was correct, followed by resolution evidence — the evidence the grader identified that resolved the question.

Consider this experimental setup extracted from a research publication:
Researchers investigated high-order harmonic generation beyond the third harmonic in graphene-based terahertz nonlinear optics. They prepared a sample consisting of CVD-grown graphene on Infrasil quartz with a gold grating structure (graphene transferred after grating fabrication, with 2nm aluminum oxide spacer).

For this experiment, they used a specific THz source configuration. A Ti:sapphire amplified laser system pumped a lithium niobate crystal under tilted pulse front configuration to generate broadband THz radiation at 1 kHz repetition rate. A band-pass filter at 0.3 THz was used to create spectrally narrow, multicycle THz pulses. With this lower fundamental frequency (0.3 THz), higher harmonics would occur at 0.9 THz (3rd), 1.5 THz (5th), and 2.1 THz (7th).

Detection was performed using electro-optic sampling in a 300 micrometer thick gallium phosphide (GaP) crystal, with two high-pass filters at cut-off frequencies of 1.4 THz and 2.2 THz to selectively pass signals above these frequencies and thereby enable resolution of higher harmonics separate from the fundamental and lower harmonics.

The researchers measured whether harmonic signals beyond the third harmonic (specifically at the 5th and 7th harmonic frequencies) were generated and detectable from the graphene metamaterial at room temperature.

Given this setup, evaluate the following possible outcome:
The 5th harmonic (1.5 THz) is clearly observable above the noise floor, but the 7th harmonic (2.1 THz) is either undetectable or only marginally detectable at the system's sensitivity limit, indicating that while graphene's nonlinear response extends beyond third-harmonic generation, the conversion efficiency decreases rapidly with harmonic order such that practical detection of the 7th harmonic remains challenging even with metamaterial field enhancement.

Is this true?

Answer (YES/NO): NO